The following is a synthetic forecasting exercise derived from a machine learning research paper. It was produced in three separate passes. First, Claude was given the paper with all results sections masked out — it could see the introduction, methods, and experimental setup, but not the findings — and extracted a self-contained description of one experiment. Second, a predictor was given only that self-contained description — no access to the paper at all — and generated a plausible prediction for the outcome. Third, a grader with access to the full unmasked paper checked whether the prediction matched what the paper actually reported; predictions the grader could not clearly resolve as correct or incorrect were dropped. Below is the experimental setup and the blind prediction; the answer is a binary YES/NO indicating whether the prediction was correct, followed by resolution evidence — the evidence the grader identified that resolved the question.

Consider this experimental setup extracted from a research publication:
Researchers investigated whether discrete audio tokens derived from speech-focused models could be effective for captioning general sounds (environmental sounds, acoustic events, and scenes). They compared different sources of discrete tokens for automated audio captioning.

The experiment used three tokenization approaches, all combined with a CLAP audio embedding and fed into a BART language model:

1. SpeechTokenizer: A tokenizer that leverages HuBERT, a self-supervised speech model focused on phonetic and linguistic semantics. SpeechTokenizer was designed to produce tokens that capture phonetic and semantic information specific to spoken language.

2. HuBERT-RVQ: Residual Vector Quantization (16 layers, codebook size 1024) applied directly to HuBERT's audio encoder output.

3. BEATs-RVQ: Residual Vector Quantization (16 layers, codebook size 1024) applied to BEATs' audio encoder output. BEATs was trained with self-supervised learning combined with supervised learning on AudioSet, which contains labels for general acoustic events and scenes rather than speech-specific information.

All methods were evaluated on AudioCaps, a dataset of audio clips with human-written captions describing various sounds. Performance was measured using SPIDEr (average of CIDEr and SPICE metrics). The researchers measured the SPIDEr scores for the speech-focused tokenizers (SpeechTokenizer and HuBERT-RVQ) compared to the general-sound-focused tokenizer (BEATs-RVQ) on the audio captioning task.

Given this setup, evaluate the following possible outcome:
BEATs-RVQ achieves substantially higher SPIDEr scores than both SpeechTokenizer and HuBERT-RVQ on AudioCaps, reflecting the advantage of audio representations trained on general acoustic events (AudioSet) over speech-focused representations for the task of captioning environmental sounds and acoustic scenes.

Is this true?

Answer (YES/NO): YES